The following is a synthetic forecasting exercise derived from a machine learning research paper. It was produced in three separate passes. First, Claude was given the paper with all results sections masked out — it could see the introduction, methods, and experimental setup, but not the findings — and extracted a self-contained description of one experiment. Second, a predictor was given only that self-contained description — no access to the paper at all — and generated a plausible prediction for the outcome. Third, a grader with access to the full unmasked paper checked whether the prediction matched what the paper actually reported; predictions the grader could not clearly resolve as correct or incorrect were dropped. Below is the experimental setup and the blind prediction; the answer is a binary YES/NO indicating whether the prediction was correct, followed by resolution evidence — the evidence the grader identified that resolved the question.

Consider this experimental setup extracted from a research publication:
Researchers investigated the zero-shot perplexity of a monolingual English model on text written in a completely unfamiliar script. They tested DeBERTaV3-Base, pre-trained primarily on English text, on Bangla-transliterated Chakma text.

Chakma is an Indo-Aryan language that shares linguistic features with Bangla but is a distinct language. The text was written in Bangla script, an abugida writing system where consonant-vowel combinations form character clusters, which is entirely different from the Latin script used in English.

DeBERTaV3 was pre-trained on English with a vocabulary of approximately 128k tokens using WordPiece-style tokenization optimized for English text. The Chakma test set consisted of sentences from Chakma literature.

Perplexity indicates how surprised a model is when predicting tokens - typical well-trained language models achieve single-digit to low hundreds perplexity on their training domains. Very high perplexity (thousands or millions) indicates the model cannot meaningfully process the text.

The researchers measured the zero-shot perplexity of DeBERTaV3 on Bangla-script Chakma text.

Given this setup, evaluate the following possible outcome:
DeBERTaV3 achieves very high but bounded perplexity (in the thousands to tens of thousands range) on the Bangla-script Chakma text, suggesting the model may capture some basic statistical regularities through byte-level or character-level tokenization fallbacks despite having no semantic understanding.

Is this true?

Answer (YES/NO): NO